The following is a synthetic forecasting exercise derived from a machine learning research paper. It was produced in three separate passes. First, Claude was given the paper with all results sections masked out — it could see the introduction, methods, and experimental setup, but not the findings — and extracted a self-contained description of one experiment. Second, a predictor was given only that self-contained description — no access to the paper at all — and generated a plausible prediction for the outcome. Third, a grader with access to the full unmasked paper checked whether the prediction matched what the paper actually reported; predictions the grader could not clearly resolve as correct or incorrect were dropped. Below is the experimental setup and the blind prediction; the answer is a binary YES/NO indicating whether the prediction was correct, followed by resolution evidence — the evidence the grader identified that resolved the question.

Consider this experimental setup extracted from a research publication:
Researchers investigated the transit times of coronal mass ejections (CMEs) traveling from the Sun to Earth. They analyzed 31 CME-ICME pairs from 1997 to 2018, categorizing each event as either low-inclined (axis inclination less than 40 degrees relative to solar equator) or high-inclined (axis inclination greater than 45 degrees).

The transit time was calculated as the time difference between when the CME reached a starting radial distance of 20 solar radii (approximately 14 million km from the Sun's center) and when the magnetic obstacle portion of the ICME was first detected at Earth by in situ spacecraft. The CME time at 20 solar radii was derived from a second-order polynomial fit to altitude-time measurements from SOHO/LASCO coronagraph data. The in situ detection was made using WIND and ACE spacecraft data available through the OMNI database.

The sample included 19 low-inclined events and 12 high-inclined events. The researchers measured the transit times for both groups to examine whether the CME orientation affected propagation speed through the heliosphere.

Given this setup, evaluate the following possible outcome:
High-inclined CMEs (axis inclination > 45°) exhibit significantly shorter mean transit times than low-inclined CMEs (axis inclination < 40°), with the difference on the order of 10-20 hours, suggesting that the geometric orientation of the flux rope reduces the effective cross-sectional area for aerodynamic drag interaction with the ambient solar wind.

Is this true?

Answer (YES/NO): NO